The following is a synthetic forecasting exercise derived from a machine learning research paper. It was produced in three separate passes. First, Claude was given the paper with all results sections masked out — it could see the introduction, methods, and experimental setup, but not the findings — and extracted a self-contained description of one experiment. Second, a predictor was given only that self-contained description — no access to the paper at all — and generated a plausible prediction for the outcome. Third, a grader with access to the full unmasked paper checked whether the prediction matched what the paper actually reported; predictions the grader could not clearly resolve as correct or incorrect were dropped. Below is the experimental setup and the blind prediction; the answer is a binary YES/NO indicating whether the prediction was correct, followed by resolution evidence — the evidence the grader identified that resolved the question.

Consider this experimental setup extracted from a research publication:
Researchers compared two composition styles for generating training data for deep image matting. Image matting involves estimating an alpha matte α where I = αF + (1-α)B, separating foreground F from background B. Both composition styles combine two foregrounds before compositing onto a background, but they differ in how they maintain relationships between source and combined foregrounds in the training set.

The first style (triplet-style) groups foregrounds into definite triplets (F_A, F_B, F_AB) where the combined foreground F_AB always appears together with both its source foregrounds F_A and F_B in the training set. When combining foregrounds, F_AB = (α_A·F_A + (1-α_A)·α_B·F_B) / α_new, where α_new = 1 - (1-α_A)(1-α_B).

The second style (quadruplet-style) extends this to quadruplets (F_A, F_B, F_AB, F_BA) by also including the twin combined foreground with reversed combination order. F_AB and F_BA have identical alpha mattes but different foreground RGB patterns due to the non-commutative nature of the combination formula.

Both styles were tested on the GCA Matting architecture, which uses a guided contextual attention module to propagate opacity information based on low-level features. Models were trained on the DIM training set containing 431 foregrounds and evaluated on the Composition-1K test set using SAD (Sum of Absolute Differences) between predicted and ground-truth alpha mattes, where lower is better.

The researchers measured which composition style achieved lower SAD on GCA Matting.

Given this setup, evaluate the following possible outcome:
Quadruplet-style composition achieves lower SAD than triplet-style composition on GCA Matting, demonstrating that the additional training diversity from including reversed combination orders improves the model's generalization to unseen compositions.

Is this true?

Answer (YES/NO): NO